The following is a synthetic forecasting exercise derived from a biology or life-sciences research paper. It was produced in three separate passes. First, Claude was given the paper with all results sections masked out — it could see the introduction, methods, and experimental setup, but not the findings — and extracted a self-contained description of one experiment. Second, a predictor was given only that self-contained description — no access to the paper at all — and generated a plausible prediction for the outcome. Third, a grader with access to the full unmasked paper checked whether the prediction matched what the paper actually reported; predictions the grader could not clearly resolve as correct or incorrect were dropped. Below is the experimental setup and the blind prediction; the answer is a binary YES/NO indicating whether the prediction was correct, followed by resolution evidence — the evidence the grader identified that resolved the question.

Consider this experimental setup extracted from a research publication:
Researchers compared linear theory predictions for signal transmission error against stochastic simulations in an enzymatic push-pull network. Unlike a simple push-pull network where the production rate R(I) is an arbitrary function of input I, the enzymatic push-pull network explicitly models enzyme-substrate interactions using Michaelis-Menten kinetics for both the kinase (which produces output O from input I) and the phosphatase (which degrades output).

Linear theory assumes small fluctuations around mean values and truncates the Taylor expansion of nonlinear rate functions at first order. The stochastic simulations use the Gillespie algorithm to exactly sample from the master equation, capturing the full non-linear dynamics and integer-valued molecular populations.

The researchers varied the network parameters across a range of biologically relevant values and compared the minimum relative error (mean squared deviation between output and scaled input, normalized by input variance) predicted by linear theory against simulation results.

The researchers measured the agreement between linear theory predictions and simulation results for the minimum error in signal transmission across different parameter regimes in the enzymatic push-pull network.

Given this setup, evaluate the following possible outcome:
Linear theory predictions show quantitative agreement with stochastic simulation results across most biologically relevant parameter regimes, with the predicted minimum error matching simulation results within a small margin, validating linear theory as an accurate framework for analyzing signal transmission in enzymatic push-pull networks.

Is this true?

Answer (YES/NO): NO